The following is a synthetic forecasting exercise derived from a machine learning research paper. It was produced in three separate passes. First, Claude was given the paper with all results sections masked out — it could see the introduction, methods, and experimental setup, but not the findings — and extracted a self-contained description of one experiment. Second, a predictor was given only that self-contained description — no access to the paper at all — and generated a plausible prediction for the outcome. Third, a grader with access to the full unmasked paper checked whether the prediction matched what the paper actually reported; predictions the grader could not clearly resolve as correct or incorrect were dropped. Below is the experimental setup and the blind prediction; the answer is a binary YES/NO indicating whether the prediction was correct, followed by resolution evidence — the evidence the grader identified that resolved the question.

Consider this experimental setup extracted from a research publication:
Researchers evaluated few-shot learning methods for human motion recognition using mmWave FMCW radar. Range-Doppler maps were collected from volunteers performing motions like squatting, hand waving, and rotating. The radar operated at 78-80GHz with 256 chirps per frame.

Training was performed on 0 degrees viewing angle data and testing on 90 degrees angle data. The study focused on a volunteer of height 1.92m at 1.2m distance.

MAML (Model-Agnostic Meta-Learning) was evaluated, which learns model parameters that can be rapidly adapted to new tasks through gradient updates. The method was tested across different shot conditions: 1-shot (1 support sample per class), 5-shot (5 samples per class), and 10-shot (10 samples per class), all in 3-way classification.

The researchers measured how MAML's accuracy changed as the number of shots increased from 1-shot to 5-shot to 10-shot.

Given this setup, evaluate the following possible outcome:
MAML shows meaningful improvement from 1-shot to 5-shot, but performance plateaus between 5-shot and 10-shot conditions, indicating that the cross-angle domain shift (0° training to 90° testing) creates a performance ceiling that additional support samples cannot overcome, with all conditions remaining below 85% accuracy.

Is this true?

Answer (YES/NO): NO